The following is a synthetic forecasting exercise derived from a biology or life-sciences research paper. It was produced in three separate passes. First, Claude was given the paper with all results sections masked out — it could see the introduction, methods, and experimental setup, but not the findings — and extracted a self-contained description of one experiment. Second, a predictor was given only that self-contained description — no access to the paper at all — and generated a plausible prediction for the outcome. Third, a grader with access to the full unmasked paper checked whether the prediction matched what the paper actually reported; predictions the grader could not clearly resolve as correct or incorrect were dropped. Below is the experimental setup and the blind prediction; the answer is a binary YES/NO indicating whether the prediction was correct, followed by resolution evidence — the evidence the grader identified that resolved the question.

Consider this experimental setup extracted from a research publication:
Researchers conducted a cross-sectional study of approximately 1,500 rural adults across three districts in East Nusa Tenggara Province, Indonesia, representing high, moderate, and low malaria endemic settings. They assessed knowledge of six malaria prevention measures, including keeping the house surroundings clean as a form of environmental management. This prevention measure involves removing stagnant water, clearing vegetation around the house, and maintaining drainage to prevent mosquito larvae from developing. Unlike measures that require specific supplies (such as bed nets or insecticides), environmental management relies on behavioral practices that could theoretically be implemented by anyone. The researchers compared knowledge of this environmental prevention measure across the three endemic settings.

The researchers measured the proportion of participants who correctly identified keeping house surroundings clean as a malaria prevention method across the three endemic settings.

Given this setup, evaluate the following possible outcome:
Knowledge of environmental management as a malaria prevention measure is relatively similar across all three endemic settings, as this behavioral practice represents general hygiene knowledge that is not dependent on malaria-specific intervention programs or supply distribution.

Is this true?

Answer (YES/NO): NO